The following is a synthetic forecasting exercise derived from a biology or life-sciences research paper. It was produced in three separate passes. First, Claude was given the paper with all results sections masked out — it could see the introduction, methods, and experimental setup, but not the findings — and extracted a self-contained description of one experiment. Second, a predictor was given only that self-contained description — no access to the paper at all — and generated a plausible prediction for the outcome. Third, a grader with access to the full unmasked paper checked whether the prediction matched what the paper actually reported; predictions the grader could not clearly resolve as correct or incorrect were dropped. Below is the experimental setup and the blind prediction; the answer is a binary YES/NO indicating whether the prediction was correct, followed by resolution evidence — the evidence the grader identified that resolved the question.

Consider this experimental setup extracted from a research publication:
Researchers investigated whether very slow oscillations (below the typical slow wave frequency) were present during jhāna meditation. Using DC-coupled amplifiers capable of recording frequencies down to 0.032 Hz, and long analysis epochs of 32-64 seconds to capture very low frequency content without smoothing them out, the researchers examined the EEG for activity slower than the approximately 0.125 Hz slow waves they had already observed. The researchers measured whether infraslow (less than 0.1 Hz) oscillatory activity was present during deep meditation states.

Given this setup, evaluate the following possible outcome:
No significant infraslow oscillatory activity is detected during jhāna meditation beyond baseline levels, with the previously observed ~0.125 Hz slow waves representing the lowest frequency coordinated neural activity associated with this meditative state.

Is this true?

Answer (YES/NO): NO